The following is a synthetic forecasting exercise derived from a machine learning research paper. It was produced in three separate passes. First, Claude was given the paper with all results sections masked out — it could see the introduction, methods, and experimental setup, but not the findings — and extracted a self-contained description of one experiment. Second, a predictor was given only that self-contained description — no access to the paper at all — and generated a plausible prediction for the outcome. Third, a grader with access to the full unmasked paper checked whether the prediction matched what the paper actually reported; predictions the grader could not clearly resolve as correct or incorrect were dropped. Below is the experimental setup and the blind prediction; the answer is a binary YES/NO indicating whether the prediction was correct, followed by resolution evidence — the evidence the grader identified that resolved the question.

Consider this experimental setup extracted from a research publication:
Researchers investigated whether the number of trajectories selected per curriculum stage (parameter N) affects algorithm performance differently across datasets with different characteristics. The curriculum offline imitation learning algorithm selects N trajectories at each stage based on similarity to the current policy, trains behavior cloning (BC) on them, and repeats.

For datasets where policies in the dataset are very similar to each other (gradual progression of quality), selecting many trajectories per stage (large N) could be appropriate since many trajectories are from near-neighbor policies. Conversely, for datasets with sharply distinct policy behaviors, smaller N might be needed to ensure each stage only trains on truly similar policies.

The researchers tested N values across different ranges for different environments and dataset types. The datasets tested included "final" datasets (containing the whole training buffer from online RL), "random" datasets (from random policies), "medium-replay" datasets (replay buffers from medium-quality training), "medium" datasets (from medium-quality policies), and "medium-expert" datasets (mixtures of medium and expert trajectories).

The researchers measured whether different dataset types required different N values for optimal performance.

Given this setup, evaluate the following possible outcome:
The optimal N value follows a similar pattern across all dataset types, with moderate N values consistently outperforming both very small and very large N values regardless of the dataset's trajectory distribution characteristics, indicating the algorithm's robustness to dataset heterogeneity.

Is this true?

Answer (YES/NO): NO